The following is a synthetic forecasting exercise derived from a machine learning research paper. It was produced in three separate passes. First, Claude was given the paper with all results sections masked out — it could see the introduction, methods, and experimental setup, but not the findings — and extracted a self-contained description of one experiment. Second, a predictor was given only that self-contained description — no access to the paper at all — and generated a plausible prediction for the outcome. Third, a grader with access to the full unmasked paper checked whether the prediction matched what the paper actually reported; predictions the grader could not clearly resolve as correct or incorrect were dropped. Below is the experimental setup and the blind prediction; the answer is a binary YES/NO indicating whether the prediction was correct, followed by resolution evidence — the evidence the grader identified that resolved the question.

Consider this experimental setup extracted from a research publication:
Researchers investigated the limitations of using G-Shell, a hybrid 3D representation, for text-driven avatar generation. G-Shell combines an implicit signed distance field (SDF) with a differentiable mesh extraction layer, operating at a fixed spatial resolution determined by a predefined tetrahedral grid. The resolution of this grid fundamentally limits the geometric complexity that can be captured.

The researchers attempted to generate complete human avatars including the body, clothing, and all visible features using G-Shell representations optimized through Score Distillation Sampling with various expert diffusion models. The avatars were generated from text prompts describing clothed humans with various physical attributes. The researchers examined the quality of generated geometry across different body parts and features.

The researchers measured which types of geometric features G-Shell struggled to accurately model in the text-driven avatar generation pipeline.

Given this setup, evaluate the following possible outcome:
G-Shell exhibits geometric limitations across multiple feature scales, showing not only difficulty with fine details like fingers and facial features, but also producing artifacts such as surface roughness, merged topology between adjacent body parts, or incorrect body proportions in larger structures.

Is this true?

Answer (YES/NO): NO